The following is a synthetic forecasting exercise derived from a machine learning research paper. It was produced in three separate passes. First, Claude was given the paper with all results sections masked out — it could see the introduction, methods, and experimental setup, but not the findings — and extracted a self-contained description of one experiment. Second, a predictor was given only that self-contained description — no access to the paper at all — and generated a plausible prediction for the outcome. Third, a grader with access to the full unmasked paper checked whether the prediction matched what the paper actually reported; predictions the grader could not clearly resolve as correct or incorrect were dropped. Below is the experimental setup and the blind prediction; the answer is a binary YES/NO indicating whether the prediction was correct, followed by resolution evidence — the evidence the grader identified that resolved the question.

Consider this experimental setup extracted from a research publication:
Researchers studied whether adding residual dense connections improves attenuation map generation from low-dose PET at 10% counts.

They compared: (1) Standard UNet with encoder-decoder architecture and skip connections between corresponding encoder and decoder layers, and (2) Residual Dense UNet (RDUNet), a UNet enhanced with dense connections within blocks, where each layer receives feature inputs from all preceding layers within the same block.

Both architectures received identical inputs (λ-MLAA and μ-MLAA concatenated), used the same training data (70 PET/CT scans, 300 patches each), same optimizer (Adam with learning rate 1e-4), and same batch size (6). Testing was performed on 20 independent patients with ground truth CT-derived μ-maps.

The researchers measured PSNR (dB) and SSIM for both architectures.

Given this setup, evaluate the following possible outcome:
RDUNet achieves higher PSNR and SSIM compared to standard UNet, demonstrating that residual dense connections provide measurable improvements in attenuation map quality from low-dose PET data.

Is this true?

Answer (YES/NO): NO